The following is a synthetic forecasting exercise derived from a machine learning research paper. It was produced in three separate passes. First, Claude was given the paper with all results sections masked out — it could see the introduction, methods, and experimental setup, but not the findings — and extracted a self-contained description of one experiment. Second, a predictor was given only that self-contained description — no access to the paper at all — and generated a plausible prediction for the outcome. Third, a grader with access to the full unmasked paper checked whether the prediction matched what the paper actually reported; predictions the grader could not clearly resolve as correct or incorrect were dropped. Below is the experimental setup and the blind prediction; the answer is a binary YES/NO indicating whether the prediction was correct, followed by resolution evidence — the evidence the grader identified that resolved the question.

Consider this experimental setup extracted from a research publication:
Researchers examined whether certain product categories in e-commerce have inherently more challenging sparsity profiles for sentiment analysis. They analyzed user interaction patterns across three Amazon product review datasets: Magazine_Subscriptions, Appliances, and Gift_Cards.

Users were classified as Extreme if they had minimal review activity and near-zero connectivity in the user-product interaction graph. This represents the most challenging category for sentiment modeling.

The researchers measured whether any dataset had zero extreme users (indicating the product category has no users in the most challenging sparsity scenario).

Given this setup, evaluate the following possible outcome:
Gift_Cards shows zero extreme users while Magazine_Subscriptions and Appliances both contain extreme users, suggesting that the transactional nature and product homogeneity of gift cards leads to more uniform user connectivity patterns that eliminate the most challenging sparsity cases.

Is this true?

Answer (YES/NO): YES